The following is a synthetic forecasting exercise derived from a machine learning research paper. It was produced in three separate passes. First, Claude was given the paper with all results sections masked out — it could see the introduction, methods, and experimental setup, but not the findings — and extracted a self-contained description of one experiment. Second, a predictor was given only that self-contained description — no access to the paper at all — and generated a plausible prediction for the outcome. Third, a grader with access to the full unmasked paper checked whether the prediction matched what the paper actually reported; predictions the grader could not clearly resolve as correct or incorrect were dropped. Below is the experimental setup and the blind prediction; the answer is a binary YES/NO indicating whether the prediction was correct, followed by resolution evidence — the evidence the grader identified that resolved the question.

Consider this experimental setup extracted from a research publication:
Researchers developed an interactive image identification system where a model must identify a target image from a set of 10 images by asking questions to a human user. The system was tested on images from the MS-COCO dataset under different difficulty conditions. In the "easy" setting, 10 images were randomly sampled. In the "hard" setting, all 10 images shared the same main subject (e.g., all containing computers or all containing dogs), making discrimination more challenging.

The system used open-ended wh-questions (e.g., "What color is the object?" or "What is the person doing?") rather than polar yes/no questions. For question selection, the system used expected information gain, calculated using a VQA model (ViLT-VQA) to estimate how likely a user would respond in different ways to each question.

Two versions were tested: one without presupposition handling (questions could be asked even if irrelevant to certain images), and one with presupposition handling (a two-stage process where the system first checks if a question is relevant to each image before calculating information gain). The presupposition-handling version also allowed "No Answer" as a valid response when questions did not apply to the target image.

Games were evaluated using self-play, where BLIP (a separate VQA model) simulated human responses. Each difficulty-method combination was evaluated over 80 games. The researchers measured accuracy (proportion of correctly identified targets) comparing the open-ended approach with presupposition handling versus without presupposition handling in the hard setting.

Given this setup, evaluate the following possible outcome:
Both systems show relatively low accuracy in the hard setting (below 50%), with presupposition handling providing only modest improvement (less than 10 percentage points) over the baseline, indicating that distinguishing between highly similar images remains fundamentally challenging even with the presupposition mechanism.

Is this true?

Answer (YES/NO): NO